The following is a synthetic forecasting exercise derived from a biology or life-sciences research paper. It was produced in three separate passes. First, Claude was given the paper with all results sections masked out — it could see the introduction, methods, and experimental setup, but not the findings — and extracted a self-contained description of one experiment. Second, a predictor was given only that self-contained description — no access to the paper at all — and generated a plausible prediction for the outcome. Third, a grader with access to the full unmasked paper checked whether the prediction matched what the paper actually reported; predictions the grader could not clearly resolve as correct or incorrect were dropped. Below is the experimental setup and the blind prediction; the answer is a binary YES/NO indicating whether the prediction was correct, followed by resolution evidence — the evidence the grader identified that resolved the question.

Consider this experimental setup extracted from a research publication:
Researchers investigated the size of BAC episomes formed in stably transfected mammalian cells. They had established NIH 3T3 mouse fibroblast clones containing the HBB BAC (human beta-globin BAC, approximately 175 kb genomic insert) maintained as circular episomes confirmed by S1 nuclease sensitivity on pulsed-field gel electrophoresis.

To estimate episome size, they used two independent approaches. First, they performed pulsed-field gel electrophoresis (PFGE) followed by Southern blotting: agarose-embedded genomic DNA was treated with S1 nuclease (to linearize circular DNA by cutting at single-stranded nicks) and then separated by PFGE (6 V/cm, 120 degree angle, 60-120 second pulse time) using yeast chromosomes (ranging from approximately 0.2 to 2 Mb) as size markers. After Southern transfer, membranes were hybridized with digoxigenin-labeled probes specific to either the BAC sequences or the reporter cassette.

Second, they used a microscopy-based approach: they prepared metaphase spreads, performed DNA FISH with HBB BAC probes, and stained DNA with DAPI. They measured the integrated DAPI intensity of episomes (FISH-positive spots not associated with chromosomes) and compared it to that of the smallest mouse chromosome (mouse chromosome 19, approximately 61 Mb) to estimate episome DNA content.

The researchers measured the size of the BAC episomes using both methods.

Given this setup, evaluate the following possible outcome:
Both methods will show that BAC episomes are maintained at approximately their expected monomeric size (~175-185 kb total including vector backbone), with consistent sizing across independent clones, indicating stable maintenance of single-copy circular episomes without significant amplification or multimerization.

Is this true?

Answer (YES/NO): NO